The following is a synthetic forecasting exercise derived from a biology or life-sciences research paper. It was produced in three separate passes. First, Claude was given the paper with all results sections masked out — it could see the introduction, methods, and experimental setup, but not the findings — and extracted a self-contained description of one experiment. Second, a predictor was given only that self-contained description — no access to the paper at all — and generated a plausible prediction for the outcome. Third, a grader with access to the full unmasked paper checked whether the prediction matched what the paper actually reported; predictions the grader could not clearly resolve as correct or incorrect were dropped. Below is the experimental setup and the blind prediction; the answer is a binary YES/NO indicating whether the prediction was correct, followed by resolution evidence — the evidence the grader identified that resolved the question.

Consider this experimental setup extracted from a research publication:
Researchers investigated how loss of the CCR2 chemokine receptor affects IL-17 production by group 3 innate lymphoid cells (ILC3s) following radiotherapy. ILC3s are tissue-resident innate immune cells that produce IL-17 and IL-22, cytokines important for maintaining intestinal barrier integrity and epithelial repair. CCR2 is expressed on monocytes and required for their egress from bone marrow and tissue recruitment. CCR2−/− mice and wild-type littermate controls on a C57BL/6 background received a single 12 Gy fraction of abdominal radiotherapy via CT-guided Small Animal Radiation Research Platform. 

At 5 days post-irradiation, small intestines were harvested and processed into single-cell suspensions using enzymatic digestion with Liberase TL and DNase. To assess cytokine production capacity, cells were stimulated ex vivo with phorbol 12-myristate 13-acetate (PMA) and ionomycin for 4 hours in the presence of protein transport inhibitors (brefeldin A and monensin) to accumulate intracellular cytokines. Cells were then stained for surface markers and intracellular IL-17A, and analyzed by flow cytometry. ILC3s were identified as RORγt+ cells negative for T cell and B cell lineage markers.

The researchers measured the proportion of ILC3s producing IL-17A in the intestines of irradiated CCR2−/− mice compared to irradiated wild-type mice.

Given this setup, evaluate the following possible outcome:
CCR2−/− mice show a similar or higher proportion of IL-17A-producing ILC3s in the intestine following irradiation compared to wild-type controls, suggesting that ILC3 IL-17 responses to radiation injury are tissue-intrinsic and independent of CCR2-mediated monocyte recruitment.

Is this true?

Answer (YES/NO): NO